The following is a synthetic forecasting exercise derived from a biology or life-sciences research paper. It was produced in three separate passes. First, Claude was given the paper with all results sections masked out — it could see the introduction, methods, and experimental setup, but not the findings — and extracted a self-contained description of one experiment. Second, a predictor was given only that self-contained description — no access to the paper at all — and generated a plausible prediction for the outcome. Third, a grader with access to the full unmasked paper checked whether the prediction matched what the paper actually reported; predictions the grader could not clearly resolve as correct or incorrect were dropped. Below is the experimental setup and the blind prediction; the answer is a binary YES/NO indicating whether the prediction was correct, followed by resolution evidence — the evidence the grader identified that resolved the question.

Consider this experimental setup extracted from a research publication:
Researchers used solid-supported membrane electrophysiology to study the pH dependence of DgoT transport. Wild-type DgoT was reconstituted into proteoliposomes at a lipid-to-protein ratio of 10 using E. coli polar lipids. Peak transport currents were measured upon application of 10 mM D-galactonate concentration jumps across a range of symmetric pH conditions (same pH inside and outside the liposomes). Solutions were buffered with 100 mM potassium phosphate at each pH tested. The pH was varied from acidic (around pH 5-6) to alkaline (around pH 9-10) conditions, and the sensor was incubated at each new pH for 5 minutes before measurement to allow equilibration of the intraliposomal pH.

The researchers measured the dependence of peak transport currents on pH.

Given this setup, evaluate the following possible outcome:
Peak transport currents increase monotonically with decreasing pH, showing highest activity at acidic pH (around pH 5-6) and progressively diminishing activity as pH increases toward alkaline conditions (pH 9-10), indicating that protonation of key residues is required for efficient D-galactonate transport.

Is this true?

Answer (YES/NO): NO